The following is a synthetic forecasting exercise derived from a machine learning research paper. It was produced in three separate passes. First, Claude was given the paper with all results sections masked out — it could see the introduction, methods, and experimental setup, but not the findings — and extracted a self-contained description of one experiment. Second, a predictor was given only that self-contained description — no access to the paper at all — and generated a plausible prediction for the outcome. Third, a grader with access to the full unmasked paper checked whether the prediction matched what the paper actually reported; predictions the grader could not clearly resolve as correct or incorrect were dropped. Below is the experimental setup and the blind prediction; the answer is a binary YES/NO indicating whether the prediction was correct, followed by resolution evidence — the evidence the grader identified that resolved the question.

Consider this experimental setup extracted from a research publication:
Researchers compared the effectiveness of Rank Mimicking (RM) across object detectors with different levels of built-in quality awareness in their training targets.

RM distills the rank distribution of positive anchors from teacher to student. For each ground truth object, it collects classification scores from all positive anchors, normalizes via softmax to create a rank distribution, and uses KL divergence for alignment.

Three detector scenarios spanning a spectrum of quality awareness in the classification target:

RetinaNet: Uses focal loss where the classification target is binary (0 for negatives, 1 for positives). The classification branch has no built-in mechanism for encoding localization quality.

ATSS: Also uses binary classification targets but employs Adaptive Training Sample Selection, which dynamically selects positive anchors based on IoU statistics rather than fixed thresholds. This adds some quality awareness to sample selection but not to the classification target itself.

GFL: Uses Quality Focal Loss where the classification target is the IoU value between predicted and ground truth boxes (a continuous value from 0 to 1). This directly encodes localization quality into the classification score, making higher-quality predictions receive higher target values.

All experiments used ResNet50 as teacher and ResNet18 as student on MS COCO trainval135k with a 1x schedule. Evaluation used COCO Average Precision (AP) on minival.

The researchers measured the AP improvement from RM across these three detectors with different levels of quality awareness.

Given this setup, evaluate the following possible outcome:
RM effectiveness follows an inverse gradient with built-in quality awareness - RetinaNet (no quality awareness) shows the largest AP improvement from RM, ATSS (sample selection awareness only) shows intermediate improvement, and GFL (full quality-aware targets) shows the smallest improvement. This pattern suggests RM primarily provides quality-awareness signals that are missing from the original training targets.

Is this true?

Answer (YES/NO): NO